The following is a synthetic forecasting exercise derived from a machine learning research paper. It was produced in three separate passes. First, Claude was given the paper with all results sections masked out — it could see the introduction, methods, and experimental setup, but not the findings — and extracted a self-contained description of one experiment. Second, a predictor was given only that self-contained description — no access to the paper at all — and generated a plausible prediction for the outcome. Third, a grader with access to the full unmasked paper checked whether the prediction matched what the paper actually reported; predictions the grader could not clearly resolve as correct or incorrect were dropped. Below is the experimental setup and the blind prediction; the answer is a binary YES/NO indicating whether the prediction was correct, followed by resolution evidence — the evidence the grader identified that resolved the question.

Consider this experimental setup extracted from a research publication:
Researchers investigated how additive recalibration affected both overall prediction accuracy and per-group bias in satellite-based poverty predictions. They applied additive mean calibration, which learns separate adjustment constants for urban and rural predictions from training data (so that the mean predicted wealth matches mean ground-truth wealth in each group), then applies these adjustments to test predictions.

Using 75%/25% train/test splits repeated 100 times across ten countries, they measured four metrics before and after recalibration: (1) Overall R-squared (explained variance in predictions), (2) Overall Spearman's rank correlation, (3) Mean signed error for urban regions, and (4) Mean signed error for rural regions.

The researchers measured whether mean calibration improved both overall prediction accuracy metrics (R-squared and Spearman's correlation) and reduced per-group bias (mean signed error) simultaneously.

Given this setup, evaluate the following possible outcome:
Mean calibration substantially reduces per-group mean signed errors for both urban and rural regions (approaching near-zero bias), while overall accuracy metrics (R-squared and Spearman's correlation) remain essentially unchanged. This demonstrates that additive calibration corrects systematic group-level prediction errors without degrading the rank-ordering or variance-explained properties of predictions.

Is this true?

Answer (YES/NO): YES